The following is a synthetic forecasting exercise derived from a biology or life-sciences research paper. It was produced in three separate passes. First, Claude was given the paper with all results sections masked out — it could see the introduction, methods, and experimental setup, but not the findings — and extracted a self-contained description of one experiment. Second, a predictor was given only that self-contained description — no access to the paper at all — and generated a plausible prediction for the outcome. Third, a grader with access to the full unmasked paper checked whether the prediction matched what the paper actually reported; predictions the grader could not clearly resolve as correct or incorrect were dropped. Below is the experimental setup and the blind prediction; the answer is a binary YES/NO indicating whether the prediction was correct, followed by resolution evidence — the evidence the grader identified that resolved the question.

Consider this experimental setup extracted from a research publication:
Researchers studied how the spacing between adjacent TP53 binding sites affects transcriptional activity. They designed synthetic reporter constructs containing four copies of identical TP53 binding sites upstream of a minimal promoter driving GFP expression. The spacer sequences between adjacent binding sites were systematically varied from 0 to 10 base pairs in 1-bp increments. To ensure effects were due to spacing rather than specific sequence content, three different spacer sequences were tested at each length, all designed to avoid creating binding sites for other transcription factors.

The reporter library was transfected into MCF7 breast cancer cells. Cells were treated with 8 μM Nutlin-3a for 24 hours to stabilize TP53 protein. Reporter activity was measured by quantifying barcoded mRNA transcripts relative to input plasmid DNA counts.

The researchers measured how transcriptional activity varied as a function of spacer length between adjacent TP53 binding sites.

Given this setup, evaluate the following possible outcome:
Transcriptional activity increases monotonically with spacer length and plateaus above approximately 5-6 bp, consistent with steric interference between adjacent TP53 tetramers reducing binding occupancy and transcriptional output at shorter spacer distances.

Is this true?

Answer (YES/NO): NO